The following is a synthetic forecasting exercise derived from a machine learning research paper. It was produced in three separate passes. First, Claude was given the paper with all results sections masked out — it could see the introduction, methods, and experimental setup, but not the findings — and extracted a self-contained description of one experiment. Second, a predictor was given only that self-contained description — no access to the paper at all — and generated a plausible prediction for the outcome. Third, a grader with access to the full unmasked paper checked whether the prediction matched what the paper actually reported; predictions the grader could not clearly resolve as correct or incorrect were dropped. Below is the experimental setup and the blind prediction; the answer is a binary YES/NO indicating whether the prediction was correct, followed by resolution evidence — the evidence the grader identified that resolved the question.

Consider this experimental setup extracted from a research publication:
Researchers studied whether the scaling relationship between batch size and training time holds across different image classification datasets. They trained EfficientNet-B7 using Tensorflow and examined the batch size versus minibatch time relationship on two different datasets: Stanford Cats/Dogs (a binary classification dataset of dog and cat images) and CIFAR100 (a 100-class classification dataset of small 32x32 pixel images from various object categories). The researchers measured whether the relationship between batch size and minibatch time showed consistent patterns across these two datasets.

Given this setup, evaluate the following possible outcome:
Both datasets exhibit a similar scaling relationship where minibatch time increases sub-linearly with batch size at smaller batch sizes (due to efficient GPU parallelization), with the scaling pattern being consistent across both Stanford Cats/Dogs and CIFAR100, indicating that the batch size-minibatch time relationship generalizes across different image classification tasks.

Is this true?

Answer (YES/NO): NO